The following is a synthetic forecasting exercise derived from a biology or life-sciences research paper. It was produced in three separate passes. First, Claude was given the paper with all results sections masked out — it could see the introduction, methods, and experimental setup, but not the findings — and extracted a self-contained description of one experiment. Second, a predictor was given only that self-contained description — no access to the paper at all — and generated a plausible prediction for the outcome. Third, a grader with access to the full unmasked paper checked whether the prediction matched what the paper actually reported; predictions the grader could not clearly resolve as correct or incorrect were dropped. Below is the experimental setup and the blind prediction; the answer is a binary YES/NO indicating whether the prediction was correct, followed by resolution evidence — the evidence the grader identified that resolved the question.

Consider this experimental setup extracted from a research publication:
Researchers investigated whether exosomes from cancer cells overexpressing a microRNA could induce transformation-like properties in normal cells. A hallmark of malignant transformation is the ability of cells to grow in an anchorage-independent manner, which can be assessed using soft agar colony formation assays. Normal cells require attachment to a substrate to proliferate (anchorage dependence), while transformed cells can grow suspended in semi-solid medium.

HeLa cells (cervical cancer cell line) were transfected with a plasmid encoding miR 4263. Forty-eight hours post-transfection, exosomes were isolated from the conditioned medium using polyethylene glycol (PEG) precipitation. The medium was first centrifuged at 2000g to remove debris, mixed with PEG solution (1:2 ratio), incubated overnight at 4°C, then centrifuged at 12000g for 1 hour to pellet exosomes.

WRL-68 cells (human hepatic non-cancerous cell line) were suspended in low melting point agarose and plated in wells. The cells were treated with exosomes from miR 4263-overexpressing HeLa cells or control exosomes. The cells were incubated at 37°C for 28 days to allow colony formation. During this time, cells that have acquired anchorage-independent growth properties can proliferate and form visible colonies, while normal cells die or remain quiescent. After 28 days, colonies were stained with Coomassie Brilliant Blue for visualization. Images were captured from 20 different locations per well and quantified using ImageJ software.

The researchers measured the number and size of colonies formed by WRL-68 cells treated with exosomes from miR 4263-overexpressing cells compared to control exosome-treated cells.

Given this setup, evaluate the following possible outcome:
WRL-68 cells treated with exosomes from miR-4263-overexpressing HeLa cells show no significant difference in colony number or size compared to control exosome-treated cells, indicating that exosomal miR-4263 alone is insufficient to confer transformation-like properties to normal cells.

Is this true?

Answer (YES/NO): NO